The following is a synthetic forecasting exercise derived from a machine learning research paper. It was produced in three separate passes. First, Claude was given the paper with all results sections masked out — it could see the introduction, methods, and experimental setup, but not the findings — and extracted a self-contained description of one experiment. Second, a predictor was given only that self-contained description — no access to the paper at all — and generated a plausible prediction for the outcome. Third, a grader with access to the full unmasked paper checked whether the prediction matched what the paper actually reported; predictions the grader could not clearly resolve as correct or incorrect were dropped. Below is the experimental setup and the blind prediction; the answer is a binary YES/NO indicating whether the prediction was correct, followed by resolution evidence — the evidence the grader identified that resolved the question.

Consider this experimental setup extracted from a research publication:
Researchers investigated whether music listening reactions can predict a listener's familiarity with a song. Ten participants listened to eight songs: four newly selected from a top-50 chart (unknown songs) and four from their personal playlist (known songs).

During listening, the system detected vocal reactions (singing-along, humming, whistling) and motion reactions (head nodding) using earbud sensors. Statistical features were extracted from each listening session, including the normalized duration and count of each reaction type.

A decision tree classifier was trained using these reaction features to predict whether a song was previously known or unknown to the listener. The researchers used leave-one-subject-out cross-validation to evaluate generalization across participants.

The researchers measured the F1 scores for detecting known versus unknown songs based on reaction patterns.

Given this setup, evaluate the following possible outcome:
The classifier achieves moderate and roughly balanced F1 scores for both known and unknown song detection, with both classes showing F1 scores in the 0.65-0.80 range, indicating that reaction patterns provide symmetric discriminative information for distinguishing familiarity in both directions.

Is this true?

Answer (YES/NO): NO